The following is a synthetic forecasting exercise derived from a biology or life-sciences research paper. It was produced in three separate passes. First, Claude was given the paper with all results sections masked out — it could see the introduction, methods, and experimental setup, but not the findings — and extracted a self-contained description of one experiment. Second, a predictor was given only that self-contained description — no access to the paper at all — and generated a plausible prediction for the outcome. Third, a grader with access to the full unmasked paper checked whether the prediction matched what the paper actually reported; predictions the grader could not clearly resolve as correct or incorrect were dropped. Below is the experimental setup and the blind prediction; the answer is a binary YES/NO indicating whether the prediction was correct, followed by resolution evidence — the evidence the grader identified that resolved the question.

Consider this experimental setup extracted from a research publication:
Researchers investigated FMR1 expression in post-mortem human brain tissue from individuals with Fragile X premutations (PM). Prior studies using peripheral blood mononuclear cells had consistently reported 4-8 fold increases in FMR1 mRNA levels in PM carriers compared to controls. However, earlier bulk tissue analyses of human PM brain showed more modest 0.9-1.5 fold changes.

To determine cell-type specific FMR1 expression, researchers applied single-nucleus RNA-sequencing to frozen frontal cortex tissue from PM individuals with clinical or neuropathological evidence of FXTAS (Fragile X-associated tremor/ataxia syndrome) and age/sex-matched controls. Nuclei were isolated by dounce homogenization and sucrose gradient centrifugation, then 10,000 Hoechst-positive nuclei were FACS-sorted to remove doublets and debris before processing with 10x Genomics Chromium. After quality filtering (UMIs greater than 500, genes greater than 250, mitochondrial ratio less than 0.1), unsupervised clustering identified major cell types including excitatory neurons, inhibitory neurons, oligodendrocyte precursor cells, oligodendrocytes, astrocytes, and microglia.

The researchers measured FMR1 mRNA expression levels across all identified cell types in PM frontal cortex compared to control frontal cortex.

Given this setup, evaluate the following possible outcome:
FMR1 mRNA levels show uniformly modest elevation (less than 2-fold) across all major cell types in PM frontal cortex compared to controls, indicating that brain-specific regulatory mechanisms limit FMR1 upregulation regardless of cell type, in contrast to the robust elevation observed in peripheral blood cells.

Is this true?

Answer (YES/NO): NO